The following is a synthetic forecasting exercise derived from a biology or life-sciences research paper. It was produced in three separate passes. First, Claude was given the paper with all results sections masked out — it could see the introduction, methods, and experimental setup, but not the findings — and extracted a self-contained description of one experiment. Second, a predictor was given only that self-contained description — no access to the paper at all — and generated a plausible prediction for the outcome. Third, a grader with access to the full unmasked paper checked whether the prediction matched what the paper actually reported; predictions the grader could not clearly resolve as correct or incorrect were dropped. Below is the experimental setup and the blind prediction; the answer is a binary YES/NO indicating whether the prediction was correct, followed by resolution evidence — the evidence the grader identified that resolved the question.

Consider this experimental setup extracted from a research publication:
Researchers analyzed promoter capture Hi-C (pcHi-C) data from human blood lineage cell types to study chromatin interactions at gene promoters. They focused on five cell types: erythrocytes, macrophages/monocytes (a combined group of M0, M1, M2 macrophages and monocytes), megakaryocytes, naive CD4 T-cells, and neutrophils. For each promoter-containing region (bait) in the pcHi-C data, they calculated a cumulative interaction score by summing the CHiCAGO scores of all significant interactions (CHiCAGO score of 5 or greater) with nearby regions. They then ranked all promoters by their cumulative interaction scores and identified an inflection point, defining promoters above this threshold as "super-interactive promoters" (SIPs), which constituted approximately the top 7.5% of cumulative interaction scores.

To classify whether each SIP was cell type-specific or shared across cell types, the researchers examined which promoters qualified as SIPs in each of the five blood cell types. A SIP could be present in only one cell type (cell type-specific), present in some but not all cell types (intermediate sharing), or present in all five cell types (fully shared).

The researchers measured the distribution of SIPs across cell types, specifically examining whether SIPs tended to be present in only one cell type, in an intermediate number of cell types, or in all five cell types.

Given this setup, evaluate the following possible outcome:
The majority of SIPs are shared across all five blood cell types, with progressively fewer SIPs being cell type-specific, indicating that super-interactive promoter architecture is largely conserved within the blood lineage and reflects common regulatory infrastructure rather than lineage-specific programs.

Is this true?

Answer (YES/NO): NO